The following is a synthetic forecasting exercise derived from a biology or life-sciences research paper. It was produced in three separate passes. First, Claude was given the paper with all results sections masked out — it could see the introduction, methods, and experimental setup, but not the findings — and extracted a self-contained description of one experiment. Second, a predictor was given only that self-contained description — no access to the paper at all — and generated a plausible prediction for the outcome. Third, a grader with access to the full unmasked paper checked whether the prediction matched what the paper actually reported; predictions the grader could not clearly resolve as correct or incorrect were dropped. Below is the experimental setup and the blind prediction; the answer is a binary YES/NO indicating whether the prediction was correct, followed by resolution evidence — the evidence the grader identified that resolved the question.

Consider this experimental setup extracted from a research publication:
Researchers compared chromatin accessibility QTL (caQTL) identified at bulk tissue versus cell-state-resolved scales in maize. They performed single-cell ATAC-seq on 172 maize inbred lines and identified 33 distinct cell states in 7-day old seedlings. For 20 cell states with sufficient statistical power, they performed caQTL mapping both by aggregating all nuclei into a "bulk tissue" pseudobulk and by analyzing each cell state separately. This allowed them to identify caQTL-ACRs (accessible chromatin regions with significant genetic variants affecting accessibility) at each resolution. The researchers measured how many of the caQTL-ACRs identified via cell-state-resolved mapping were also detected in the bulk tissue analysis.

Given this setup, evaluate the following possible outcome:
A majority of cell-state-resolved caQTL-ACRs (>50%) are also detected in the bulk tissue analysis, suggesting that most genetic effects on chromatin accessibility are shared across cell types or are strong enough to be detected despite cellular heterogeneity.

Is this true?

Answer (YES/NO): YES